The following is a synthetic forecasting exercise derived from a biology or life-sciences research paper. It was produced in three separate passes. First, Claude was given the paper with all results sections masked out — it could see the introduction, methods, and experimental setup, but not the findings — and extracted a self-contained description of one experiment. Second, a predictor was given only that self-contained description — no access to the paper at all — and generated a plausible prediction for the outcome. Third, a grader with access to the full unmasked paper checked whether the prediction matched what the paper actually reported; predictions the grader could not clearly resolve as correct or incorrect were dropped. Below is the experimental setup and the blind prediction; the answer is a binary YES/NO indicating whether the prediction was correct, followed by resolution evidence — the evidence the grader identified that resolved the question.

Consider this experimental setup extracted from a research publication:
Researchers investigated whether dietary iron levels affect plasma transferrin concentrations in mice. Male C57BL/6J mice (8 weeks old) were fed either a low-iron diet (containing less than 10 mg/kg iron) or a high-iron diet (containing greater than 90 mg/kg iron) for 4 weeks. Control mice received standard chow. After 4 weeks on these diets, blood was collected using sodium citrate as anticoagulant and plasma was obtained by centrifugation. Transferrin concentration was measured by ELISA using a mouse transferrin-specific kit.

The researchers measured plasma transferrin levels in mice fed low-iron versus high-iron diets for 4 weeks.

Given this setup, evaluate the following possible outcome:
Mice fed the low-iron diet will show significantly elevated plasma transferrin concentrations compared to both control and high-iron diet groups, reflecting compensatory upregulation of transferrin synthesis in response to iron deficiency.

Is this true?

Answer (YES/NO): YES